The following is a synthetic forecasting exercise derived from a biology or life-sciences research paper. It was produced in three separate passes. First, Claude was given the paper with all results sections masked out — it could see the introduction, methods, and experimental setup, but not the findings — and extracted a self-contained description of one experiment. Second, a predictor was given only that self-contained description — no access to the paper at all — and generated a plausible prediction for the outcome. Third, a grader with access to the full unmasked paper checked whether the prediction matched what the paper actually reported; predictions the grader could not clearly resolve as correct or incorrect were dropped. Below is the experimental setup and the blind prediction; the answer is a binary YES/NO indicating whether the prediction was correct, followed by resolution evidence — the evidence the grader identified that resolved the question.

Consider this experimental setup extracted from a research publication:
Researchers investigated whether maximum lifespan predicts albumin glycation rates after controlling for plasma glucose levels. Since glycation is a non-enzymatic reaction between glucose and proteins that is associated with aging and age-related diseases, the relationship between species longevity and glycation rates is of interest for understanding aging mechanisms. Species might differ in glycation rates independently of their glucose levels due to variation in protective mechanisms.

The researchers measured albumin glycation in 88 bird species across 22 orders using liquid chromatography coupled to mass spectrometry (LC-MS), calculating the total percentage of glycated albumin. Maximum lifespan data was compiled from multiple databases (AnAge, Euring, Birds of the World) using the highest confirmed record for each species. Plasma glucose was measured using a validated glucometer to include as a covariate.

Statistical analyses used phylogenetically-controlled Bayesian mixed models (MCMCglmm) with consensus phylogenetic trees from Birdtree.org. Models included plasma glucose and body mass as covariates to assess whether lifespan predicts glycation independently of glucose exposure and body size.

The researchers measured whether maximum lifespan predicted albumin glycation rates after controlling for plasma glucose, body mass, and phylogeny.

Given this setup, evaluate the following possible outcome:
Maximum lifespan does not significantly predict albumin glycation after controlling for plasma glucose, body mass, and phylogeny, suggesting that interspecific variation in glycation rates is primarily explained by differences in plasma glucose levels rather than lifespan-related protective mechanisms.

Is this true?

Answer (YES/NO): YES